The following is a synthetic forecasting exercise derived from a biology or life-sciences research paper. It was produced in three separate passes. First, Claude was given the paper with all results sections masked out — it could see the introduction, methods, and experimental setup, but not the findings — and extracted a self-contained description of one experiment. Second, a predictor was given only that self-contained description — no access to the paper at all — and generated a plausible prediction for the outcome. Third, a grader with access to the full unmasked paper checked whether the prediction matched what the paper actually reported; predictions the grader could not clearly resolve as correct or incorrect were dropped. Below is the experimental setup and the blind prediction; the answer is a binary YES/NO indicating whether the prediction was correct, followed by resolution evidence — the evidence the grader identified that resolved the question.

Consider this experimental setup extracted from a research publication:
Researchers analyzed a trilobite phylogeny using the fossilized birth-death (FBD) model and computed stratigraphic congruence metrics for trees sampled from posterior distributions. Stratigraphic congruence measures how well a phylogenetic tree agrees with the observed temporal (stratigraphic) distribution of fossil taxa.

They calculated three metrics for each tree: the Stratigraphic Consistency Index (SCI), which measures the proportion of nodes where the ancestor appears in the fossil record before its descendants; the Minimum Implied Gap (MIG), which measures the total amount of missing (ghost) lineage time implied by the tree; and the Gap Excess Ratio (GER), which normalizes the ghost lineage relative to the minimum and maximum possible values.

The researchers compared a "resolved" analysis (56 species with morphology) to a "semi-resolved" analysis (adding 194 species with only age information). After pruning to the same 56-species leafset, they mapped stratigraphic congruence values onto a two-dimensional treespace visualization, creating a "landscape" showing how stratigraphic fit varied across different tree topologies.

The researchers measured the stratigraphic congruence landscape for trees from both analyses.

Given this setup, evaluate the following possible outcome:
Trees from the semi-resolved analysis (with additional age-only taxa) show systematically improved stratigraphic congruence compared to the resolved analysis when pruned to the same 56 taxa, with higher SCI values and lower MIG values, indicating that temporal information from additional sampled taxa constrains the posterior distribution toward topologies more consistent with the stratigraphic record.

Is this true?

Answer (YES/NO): YES